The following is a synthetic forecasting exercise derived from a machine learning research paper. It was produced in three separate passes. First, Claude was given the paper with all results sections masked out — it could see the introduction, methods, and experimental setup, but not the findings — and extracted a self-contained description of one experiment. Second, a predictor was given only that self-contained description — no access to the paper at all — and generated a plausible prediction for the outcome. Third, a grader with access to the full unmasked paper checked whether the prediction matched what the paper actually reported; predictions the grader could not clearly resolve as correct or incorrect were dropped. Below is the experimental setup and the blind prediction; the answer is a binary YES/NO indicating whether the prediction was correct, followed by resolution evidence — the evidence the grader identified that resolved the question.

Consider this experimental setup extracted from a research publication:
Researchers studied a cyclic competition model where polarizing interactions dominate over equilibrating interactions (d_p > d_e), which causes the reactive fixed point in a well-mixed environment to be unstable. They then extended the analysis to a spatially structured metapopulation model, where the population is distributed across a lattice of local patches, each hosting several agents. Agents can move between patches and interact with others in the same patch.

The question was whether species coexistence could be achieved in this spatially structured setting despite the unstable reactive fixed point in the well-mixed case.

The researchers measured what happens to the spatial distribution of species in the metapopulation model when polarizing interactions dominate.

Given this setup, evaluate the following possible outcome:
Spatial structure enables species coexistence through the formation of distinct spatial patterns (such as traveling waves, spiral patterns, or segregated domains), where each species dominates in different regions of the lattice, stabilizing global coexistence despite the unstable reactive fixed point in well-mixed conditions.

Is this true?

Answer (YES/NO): YES